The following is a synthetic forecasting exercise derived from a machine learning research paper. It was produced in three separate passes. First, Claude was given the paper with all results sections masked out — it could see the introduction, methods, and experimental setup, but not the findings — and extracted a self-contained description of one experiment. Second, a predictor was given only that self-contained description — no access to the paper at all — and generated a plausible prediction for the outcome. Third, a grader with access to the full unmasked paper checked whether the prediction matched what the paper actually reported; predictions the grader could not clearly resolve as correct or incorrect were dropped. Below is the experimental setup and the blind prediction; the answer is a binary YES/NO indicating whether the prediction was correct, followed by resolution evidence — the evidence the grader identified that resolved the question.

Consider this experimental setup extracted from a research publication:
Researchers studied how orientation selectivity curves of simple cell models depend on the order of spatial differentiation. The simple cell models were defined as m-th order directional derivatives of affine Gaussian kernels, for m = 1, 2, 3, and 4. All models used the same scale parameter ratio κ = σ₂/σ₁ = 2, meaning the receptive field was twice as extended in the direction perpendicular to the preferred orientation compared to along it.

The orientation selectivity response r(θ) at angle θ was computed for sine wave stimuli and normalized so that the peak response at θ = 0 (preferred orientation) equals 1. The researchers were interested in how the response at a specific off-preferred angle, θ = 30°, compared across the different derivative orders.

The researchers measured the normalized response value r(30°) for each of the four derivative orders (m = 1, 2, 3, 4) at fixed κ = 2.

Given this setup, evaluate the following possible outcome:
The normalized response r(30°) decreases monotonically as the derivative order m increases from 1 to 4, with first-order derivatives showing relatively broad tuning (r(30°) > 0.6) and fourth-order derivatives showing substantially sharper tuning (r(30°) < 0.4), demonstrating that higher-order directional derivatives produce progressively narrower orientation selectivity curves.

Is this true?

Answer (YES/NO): YES